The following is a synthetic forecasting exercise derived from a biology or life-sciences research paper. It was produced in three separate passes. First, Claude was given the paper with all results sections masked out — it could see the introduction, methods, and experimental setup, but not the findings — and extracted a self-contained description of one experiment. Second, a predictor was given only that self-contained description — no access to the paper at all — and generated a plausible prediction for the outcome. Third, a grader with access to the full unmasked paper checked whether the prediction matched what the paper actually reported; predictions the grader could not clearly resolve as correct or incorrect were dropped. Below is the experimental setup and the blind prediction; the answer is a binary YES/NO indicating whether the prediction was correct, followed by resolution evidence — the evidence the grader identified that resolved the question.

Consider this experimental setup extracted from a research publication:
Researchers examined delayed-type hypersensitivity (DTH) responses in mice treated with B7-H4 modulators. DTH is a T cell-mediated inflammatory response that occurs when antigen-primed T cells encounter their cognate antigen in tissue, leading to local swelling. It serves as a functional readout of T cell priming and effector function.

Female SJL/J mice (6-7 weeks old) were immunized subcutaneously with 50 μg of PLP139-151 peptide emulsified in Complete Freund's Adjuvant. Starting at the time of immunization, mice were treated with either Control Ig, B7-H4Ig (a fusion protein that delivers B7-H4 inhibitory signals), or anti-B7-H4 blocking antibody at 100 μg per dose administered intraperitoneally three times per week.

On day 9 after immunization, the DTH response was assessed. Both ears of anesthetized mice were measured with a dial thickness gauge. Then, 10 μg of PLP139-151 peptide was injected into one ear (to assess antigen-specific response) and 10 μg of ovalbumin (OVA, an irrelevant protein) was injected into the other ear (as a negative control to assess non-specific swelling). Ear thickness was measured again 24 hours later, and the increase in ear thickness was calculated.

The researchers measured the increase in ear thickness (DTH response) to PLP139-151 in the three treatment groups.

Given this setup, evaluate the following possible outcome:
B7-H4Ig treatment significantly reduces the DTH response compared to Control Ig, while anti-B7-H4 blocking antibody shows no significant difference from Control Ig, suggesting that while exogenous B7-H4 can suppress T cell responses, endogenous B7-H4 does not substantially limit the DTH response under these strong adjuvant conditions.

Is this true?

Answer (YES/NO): YES